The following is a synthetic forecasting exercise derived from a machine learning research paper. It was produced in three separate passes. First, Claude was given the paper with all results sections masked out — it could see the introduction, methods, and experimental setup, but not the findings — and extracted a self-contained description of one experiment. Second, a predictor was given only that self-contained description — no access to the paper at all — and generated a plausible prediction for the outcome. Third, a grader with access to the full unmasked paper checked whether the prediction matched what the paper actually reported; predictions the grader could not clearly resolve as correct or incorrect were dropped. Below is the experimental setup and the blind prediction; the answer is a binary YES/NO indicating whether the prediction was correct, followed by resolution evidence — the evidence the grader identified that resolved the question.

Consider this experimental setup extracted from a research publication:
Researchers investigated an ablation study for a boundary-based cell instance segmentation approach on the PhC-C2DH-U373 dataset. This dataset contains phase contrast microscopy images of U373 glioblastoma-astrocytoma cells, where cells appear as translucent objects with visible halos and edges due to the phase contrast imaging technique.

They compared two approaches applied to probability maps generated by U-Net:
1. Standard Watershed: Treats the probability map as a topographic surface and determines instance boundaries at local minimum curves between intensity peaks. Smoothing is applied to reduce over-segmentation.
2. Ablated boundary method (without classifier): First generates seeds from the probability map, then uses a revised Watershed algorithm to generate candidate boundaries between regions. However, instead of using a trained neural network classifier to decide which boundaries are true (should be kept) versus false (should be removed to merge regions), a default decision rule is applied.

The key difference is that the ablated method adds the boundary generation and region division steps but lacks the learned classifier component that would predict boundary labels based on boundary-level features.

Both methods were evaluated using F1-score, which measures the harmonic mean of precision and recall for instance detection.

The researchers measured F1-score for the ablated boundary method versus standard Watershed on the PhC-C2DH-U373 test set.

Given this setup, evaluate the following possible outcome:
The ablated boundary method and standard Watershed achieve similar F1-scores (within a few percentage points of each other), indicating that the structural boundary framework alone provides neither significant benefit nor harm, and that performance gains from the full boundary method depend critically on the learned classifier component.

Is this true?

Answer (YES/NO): NO